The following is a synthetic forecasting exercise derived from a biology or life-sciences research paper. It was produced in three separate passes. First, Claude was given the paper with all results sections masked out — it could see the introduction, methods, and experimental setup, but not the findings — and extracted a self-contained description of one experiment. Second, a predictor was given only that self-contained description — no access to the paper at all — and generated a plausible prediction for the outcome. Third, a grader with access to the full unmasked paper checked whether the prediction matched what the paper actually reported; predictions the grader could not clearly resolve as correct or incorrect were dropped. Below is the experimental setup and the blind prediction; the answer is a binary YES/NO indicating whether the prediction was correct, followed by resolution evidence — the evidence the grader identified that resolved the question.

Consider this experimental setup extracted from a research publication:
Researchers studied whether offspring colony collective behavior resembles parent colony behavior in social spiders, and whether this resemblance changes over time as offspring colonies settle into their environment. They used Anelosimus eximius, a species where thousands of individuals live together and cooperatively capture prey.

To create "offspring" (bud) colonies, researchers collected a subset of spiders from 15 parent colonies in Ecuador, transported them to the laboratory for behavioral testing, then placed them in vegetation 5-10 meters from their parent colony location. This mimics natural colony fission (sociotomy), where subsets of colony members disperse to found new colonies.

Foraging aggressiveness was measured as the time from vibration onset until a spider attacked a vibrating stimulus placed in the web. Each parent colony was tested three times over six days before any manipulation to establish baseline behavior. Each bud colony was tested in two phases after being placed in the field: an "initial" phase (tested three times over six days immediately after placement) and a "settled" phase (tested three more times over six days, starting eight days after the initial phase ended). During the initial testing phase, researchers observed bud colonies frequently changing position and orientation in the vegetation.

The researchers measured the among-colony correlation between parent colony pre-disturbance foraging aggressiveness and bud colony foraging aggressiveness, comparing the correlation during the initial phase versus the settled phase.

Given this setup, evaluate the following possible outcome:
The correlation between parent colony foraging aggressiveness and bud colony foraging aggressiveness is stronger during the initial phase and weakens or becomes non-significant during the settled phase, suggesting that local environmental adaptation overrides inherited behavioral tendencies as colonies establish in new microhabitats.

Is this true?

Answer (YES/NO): NO